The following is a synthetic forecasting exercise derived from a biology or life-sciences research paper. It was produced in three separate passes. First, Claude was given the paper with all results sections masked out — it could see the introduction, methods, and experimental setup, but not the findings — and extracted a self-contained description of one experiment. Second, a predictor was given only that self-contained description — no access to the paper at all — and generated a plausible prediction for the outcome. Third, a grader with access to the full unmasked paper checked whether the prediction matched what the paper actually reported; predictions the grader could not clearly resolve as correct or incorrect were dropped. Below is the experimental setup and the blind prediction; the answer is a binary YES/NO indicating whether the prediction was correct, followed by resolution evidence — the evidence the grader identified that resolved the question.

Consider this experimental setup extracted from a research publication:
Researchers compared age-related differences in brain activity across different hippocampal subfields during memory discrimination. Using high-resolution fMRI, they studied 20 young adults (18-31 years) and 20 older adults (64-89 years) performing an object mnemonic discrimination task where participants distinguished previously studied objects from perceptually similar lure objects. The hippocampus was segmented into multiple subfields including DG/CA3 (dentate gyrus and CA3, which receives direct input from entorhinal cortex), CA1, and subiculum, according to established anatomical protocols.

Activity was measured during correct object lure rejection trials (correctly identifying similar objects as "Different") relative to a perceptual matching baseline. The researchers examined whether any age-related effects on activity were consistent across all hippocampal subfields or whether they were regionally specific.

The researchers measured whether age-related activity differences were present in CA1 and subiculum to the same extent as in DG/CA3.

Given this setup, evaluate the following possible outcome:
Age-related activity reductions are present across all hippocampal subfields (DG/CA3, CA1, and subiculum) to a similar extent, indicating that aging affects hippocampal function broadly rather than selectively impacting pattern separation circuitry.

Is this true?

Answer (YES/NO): NO